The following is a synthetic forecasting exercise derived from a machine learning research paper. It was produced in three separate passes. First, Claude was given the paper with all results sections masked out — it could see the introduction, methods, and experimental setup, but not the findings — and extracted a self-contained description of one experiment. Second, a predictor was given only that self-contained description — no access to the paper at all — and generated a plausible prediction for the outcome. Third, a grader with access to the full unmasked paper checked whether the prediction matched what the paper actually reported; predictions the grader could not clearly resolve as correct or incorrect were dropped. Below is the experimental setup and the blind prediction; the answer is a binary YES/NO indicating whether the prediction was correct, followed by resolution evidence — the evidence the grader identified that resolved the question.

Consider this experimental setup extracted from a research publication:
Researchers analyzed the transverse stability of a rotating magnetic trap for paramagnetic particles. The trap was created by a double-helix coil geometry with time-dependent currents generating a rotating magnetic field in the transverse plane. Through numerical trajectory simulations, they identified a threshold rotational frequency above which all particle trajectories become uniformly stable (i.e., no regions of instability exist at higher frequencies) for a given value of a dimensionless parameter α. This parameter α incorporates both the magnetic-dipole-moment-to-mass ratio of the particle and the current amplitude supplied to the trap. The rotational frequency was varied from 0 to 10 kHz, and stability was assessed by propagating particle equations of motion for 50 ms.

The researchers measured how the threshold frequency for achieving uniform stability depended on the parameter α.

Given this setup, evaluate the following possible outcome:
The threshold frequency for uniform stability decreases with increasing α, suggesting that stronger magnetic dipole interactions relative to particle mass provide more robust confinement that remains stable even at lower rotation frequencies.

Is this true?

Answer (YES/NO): NO